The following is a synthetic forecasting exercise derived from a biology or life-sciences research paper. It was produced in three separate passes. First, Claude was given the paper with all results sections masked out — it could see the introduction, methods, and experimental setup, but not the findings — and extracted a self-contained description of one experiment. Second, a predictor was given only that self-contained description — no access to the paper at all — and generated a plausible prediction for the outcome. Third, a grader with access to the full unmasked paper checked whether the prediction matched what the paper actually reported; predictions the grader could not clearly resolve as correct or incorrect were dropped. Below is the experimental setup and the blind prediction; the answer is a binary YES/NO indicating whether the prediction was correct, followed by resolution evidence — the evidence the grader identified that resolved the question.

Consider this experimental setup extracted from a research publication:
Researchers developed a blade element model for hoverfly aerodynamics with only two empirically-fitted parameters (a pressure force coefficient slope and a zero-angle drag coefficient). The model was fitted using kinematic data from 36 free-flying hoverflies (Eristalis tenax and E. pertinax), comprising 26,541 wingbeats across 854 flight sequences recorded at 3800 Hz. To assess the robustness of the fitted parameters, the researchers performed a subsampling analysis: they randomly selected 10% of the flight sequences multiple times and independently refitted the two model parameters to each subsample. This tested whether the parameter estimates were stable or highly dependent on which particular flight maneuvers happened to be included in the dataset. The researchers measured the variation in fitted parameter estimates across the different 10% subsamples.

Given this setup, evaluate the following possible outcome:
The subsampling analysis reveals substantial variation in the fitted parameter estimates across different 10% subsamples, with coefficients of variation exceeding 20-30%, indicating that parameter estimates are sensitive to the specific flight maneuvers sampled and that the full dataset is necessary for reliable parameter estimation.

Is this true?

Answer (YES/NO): NO